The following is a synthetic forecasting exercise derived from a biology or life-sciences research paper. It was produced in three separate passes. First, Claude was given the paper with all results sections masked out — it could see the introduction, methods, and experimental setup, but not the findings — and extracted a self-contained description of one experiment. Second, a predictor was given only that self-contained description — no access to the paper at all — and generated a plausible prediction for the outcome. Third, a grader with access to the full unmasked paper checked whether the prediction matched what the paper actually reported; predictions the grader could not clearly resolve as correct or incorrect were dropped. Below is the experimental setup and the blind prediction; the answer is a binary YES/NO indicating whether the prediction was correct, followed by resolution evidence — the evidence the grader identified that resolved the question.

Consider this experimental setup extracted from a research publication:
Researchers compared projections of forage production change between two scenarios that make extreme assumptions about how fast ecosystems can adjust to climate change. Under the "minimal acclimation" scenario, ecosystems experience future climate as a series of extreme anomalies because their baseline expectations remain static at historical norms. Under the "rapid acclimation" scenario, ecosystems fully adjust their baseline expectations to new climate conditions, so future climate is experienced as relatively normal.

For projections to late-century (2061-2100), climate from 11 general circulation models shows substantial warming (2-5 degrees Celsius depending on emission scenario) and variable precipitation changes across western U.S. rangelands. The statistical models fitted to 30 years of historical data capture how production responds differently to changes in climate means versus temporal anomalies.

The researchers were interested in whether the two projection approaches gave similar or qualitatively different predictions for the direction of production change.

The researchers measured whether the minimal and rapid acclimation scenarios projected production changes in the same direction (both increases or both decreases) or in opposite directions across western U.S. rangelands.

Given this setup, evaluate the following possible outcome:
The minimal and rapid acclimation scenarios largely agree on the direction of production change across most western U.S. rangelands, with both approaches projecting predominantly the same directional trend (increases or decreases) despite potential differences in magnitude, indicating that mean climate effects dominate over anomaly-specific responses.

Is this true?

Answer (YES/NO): NO